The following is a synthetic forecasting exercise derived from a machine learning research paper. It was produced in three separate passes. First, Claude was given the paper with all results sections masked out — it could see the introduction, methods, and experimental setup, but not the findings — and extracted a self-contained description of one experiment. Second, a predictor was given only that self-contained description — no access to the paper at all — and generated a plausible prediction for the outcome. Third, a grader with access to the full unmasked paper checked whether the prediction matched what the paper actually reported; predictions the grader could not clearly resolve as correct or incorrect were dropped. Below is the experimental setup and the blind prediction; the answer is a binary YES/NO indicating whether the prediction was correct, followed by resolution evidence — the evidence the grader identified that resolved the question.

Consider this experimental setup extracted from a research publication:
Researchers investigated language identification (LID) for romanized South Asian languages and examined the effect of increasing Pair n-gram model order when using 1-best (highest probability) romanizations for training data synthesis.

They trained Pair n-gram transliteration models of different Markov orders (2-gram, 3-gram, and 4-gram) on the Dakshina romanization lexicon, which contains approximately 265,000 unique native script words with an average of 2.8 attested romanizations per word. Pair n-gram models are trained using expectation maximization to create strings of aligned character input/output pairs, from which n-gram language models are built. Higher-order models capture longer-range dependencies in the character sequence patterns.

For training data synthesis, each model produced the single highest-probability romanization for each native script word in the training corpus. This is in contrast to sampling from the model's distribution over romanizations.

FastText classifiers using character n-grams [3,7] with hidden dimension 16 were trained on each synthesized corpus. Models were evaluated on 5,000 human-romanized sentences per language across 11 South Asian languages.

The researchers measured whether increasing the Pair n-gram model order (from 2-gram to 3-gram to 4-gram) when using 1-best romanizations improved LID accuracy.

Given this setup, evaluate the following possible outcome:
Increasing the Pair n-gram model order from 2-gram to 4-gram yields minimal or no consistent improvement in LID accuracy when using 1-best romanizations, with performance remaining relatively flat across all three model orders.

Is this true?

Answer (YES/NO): NO